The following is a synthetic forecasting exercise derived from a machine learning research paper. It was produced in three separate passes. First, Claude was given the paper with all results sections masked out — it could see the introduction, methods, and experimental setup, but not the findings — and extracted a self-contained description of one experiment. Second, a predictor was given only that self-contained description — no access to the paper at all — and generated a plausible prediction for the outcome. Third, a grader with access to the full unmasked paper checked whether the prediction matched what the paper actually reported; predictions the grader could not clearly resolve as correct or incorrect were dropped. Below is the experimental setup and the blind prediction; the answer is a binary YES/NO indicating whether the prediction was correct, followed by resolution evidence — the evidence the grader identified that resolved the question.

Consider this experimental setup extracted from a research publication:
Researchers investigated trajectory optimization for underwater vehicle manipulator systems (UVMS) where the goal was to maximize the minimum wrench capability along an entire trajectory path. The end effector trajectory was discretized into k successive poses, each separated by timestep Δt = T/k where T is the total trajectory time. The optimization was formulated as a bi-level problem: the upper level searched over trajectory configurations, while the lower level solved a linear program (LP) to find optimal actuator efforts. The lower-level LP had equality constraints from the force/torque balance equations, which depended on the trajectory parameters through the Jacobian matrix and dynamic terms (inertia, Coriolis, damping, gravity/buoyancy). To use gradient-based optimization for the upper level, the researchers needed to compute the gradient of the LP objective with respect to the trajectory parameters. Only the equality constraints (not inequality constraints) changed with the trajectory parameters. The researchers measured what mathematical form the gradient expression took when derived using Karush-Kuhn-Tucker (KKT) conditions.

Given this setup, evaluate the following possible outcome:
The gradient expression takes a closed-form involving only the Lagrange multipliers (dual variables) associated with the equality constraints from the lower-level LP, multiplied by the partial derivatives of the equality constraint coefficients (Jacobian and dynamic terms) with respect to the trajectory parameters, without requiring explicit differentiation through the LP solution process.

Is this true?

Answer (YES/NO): YES